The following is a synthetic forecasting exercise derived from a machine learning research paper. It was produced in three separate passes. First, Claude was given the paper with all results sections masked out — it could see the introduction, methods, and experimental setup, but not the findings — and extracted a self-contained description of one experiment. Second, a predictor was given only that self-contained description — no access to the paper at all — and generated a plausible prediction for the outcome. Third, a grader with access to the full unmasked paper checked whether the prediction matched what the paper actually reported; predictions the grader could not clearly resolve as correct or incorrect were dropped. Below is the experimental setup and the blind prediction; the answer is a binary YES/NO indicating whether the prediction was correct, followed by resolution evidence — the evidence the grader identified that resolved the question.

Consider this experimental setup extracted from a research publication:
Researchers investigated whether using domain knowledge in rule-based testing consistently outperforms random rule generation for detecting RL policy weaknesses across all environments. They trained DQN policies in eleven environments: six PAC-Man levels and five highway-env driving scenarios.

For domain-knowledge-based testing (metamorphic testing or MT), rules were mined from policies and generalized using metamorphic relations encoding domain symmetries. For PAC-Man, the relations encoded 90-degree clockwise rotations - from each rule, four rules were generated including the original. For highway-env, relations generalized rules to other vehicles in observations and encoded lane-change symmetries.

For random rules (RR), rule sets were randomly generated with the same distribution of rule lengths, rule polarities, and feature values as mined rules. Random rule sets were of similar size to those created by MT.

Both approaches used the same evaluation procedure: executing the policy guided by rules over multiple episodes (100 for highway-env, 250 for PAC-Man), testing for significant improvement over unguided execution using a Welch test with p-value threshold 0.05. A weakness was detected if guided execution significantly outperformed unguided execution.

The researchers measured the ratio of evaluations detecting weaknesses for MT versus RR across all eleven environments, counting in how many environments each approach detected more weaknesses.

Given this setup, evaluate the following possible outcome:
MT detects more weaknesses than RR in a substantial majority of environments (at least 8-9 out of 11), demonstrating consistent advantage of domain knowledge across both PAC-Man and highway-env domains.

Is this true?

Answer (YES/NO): NO